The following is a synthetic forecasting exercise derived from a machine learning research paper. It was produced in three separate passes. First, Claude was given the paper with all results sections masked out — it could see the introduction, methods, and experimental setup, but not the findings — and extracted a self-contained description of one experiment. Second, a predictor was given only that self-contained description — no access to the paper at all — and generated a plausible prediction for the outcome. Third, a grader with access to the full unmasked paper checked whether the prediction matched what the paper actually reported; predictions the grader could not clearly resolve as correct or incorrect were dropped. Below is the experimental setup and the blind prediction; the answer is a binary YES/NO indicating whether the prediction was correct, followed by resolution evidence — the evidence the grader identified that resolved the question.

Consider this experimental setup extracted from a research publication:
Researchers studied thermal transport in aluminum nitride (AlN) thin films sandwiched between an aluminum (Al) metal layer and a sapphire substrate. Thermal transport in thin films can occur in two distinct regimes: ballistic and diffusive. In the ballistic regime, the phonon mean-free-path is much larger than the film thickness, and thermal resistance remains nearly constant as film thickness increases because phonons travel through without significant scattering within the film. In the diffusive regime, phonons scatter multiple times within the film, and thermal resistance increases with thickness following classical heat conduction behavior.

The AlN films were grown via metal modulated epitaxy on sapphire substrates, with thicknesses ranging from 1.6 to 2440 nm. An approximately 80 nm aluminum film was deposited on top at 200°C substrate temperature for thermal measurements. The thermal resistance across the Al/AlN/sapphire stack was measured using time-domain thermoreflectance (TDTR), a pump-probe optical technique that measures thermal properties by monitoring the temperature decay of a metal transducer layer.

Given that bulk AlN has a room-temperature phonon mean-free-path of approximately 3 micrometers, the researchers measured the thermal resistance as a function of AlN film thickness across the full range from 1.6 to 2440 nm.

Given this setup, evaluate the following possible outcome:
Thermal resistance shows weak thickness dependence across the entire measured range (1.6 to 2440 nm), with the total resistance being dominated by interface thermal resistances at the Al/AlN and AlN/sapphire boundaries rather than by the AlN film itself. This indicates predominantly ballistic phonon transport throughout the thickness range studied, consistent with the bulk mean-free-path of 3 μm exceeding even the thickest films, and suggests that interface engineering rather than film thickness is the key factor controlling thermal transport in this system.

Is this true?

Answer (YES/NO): NO